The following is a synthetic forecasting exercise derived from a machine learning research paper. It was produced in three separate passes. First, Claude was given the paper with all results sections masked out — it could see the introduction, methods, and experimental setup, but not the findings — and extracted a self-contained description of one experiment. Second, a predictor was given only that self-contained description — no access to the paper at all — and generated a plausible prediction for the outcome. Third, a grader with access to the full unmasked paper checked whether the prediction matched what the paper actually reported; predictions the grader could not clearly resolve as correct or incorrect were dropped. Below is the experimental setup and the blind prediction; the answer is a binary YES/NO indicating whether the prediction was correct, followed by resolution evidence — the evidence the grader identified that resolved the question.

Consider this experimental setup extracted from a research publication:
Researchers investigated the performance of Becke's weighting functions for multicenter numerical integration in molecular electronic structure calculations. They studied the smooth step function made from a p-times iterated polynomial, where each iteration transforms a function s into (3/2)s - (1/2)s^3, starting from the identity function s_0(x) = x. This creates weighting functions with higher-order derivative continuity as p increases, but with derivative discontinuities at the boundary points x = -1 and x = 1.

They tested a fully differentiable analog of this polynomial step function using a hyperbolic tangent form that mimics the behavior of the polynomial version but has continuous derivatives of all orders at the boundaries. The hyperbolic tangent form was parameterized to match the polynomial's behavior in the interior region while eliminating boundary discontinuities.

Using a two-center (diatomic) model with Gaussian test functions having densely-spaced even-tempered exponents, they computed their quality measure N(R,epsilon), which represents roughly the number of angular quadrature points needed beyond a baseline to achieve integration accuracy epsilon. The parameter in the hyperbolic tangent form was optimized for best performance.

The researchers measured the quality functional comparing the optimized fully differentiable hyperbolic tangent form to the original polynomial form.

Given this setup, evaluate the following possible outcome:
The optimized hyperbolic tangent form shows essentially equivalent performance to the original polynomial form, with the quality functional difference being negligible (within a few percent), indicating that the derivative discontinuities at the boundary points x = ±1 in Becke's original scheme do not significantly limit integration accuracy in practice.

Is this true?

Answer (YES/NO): NO